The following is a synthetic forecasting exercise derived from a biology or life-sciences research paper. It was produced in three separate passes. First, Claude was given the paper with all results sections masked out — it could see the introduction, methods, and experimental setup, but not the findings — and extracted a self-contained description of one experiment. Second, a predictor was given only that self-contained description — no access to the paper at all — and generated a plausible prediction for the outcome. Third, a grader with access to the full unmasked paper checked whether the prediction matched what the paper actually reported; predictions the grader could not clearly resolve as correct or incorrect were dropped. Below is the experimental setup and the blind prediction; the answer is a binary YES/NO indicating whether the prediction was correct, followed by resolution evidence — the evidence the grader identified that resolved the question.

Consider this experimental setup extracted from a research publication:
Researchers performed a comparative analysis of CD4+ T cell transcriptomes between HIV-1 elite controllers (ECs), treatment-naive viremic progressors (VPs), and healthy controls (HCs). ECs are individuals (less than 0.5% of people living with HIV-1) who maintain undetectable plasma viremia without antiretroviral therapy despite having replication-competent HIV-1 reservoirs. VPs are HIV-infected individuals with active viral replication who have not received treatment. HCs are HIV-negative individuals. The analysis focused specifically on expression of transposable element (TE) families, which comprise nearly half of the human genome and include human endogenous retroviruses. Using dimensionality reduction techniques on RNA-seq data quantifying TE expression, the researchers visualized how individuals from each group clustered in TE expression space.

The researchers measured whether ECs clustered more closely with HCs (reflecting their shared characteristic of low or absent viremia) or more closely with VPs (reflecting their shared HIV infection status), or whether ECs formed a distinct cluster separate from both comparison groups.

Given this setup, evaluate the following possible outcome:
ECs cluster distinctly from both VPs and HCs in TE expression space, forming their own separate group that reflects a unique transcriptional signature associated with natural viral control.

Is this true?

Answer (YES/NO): YES